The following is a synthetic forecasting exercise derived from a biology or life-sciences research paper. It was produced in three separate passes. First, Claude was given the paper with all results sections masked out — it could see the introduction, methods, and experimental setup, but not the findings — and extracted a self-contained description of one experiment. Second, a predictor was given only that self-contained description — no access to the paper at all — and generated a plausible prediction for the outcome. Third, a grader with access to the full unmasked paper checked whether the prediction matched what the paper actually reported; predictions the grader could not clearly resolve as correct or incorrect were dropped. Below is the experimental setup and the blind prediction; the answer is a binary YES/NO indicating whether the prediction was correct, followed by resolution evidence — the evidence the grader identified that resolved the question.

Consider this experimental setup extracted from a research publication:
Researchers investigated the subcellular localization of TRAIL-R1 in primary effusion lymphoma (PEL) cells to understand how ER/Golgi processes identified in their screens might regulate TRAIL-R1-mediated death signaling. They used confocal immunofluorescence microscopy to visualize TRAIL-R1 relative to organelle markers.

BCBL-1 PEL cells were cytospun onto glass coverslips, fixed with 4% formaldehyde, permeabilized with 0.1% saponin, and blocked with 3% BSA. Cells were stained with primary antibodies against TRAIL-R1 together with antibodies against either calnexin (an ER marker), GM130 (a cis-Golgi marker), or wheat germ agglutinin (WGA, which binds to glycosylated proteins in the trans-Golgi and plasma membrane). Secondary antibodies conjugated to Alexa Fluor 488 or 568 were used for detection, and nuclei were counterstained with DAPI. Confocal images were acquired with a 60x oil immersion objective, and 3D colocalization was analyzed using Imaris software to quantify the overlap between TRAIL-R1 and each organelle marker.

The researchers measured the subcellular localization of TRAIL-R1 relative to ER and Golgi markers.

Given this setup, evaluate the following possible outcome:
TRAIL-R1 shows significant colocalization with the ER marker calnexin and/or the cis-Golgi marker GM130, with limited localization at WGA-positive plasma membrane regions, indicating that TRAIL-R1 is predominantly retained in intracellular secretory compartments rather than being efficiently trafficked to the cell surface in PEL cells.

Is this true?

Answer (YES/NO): NO